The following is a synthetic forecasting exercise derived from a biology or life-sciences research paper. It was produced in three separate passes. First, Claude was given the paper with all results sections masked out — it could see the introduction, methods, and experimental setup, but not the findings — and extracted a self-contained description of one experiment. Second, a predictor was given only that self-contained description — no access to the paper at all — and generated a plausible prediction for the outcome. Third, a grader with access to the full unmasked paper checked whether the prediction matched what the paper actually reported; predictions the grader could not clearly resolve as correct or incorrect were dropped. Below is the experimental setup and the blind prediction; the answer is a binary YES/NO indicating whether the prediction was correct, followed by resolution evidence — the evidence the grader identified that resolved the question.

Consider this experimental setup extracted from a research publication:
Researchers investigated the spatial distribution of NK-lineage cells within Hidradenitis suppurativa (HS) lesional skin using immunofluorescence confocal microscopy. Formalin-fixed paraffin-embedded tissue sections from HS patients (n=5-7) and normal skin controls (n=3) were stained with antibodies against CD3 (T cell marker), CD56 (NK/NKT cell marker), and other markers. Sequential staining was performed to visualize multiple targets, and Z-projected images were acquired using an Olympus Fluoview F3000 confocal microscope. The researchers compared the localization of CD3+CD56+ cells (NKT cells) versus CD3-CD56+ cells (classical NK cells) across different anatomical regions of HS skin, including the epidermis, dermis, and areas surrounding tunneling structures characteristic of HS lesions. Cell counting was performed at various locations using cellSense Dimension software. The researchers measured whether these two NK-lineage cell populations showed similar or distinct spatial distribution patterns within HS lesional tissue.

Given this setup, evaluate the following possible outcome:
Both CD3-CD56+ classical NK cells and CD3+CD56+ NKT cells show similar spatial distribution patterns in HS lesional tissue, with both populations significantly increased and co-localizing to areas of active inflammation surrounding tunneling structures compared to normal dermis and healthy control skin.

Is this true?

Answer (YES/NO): NO